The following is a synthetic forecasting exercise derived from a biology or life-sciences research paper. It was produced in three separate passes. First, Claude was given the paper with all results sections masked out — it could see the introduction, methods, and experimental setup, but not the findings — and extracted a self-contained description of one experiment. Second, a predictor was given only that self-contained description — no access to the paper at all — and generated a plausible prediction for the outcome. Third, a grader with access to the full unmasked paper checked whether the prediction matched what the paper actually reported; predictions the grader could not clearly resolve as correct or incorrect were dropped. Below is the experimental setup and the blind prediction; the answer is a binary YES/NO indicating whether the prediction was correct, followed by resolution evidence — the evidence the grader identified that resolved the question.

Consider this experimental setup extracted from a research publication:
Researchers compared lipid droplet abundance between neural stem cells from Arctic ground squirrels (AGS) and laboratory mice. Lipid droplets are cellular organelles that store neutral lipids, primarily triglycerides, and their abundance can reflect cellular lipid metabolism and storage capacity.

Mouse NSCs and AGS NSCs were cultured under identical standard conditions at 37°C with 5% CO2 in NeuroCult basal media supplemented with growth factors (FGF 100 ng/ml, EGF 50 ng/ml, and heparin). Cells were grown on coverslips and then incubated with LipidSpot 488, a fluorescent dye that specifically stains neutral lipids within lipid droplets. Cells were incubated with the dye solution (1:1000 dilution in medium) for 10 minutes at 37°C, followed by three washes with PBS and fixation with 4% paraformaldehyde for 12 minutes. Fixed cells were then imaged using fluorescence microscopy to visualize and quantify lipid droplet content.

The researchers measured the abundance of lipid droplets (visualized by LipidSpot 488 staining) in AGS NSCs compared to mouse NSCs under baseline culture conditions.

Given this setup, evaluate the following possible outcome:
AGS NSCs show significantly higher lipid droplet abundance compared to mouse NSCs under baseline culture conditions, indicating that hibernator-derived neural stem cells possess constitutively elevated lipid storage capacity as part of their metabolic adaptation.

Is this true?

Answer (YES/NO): NO